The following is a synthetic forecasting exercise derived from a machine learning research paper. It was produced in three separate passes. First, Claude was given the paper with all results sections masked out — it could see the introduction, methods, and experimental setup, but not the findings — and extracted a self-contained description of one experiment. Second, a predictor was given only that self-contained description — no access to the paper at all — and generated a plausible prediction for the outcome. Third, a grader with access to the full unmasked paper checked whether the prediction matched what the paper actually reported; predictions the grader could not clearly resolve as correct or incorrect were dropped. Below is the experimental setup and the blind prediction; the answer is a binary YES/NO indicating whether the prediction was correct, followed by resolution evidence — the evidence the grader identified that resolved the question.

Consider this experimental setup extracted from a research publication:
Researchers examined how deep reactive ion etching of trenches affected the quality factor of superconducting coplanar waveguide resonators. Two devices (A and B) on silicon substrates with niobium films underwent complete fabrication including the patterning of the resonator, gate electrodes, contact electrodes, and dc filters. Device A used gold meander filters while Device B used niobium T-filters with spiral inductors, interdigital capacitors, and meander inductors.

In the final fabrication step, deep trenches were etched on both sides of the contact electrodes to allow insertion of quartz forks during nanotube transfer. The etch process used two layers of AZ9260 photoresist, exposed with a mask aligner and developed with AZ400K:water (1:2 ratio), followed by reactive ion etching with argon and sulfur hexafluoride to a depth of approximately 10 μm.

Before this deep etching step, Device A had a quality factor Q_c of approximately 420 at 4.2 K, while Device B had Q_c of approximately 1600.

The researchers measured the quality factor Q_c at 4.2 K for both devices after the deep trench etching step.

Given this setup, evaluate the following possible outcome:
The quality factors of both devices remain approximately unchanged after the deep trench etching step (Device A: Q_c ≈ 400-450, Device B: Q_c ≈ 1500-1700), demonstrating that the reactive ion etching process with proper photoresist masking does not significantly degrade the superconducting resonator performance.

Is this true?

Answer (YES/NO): NO